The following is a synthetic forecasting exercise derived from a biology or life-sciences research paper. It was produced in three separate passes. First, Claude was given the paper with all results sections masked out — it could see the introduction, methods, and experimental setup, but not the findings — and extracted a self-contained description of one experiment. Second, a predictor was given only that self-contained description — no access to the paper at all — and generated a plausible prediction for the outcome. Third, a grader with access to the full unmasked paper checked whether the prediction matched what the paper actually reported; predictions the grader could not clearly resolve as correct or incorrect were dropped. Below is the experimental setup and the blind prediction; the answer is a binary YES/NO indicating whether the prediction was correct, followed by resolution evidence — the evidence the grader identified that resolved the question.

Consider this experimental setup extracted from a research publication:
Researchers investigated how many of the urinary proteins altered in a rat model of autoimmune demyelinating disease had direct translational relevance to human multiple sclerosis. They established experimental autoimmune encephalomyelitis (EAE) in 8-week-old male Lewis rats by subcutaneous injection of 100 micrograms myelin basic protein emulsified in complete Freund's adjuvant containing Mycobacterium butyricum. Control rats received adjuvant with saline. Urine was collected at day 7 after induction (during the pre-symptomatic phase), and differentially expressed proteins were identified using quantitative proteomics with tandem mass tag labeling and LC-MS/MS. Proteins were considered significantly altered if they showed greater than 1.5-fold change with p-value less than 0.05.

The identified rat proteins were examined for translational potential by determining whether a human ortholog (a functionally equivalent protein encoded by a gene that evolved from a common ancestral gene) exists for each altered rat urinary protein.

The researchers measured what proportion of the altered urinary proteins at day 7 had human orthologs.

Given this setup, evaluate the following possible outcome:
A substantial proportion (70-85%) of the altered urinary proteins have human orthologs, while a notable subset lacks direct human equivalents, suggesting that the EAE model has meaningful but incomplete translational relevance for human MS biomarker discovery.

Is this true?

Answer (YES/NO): NO